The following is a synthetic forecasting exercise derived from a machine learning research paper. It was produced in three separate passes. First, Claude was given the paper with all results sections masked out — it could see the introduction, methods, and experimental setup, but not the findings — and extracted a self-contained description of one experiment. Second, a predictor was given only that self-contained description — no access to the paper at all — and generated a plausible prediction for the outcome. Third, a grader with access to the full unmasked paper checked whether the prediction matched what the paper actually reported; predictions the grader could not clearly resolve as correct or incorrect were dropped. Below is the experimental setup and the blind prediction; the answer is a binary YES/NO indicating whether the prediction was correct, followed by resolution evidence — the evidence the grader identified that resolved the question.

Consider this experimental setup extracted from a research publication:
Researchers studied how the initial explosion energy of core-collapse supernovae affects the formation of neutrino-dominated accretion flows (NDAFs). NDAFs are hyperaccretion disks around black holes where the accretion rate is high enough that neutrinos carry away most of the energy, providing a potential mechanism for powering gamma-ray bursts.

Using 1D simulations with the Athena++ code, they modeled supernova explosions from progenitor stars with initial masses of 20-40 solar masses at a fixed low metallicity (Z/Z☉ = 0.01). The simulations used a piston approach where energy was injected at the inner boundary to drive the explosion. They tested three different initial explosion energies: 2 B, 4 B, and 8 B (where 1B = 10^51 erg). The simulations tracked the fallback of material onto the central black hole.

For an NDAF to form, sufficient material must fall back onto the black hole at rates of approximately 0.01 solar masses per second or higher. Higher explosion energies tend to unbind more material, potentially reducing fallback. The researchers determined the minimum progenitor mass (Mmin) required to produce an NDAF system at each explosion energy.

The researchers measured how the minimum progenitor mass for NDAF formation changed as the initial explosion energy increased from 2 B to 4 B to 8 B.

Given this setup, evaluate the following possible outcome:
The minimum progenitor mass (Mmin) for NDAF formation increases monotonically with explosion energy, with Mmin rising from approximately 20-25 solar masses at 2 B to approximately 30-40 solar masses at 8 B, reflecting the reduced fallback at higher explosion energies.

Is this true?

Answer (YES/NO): NO